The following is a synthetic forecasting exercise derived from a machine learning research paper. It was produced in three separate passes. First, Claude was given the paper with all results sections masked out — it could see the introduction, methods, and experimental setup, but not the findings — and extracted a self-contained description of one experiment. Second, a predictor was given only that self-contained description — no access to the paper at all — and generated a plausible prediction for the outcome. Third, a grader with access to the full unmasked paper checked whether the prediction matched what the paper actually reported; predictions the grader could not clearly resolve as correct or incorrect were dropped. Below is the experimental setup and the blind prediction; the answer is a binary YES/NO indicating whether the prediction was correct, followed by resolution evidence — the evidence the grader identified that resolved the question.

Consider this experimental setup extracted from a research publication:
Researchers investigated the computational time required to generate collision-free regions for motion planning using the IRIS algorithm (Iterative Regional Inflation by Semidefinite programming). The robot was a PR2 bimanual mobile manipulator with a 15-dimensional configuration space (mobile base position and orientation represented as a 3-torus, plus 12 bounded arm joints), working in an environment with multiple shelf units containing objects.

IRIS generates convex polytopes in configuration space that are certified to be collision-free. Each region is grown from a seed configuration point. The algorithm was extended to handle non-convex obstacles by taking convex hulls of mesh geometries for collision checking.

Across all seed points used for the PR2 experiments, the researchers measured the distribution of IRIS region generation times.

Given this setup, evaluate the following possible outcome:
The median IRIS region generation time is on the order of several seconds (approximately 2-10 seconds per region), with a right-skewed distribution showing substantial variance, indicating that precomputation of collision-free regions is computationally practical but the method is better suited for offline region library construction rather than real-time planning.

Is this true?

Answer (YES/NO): NO